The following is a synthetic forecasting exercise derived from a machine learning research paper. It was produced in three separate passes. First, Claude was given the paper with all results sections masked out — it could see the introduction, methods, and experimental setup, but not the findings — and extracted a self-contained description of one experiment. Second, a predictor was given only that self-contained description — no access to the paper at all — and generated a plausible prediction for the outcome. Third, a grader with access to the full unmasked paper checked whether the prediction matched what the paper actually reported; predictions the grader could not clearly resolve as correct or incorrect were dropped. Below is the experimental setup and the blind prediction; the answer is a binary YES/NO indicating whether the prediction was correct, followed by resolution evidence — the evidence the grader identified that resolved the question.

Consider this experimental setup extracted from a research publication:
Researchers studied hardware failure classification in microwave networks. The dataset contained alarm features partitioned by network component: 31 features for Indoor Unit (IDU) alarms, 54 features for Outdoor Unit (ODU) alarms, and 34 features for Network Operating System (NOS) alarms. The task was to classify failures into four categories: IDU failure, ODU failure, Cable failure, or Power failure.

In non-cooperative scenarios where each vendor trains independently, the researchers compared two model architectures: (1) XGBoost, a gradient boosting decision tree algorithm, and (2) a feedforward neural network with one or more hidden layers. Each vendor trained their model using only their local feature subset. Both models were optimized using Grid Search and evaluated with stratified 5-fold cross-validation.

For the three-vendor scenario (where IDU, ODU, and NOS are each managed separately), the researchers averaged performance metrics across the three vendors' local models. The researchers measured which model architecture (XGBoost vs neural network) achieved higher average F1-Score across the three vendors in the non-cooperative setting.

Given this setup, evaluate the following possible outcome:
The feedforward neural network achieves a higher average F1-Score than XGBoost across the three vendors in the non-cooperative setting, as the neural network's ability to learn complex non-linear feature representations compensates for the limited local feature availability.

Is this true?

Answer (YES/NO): NO